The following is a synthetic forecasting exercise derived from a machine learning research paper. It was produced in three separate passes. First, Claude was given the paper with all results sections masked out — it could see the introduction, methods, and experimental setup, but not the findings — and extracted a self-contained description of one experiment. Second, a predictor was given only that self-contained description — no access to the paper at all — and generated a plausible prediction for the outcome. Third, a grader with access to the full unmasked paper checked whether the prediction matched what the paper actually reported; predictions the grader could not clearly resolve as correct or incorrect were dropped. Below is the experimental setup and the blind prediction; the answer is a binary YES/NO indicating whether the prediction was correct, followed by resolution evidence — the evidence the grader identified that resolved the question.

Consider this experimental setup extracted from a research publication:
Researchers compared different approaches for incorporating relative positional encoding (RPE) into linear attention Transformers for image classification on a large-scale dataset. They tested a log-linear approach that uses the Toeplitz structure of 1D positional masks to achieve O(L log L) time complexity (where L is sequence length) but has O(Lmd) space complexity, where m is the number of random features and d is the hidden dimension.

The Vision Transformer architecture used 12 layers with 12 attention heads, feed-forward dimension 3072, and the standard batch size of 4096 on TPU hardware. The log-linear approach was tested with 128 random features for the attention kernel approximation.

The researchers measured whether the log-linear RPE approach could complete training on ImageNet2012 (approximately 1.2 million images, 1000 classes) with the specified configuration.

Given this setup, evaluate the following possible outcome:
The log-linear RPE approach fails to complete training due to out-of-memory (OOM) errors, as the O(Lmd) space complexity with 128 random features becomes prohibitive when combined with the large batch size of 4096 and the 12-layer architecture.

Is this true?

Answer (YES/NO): YES